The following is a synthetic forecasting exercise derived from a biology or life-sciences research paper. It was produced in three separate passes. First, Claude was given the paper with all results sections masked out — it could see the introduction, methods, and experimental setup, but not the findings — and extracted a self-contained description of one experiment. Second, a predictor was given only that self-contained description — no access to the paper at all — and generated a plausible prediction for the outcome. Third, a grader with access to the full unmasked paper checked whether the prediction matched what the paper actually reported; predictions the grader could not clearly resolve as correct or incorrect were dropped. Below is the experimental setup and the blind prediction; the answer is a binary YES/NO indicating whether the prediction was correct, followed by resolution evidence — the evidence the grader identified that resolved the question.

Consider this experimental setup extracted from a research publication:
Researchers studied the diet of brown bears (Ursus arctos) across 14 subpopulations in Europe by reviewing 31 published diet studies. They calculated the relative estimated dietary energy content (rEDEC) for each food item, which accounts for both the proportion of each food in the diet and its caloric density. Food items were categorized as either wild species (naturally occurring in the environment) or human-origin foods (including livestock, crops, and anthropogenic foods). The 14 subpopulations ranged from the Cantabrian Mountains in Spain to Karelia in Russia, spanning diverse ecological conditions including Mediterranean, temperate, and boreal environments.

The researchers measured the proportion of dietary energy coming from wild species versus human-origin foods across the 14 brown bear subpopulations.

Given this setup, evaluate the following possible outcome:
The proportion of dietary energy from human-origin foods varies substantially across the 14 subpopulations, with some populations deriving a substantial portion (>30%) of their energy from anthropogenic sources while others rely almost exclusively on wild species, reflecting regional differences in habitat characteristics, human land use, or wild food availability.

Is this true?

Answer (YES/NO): YES